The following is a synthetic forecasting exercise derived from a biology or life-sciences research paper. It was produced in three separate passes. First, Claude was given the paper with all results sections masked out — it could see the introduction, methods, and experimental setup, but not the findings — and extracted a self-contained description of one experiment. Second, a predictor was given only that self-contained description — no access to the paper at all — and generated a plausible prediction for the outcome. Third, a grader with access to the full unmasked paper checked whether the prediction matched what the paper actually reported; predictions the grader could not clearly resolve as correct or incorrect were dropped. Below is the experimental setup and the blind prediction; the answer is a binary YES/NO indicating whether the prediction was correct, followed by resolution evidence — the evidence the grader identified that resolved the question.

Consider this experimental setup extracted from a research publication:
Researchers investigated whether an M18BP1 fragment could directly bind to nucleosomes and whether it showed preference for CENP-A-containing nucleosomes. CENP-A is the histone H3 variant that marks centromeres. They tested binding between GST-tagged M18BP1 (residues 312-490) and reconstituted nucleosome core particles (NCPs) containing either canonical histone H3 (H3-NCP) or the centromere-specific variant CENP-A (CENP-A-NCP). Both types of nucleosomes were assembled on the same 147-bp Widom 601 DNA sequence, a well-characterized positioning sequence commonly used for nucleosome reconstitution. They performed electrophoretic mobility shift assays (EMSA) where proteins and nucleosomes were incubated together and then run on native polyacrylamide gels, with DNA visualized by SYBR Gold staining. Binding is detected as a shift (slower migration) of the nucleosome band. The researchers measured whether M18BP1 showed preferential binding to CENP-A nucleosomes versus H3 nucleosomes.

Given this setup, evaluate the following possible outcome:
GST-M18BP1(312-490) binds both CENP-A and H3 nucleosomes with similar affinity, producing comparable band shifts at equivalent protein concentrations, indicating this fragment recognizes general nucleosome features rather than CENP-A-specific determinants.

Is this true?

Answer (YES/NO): YES